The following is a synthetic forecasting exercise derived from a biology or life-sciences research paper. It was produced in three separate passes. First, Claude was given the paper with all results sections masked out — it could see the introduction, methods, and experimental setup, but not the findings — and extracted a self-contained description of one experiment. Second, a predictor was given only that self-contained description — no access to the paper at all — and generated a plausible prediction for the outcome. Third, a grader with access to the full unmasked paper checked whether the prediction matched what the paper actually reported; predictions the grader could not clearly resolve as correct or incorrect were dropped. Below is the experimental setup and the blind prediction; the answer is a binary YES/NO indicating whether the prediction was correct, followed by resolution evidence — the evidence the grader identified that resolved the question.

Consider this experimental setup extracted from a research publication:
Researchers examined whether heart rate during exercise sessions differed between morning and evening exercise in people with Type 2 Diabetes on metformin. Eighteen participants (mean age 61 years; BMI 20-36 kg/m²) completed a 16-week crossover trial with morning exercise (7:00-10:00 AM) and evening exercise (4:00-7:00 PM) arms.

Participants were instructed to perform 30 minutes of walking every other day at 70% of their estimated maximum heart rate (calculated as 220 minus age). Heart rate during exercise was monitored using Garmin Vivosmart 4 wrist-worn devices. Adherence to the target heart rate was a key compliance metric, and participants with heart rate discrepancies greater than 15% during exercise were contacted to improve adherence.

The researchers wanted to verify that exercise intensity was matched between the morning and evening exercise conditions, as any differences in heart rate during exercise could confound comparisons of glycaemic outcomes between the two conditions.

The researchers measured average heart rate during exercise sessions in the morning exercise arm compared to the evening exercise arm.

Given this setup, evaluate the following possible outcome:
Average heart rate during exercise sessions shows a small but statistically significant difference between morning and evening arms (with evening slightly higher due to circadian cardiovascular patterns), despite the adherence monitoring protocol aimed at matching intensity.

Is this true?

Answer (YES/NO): NO